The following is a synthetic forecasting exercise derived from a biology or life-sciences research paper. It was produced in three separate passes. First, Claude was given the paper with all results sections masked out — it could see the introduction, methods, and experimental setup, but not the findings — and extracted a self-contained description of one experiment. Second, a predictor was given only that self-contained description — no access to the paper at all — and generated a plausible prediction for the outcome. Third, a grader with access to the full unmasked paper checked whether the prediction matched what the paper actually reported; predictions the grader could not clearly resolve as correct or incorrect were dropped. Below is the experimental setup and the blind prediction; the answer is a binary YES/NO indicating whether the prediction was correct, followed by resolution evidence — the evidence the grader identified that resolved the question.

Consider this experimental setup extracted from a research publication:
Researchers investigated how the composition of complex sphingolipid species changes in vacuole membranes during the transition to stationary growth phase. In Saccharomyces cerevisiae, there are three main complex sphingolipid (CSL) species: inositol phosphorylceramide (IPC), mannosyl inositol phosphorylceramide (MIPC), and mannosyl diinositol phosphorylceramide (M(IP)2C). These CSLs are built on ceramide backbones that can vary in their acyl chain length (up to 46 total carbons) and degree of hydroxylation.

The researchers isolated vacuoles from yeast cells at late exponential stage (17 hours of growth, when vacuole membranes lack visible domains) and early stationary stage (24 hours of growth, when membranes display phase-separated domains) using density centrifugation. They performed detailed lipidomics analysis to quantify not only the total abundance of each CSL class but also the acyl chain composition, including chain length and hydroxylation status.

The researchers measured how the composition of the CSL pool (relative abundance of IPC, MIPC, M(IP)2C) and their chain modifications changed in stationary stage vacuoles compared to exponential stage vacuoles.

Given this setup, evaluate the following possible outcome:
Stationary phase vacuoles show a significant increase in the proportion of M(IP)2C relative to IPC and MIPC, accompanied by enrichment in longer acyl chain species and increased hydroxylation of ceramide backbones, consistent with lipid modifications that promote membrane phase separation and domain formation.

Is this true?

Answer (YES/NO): NO